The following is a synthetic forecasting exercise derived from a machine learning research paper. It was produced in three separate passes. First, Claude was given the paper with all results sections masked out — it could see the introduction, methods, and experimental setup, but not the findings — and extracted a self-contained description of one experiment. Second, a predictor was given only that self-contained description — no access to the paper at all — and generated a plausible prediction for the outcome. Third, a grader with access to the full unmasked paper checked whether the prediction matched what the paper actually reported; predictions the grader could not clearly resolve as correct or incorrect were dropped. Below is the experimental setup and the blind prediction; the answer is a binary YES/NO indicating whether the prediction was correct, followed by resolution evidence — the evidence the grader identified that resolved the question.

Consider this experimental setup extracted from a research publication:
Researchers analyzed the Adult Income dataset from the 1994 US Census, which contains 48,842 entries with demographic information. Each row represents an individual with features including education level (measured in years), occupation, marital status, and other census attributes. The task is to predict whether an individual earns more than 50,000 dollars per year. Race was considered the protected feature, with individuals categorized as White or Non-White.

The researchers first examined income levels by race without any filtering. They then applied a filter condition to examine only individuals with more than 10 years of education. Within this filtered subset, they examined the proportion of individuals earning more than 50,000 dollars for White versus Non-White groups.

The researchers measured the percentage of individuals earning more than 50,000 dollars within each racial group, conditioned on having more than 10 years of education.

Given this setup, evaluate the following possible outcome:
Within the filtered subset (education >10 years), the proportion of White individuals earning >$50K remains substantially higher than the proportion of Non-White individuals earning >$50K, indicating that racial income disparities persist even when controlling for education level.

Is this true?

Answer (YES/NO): YES